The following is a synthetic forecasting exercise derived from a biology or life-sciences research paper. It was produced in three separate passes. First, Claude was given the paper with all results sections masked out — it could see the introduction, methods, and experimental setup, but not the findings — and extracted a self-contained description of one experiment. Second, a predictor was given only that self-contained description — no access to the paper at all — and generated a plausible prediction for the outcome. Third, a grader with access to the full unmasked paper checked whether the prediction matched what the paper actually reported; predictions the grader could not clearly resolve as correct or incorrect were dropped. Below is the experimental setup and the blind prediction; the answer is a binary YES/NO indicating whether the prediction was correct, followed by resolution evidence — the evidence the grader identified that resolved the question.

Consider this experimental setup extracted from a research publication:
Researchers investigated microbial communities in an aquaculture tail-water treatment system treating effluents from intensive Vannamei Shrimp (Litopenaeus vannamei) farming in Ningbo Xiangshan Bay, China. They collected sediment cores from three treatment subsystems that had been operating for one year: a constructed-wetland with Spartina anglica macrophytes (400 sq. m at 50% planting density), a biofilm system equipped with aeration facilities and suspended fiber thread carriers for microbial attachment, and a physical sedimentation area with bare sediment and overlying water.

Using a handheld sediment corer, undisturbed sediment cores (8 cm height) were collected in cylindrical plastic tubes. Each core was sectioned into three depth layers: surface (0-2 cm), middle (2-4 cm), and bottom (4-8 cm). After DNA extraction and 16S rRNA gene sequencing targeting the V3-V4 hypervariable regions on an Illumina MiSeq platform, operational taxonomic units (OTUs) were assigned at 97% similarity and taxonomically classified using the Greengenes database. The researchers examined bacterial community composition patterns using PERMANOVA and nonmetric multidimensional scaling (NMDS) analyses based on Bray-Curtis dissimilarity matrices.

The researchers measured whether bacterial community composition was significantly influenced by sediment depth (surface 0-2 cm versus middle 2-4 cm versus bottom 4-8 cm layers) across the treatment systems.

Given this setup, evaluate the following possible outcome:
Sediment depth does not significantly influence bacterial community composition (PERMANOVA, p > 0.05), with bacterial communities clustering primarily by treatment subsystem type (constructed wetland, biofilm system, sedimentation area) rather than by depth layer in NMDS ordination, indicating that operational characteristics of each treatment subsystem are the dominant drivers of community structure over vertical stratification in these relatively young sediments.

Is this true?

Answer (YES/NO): NO